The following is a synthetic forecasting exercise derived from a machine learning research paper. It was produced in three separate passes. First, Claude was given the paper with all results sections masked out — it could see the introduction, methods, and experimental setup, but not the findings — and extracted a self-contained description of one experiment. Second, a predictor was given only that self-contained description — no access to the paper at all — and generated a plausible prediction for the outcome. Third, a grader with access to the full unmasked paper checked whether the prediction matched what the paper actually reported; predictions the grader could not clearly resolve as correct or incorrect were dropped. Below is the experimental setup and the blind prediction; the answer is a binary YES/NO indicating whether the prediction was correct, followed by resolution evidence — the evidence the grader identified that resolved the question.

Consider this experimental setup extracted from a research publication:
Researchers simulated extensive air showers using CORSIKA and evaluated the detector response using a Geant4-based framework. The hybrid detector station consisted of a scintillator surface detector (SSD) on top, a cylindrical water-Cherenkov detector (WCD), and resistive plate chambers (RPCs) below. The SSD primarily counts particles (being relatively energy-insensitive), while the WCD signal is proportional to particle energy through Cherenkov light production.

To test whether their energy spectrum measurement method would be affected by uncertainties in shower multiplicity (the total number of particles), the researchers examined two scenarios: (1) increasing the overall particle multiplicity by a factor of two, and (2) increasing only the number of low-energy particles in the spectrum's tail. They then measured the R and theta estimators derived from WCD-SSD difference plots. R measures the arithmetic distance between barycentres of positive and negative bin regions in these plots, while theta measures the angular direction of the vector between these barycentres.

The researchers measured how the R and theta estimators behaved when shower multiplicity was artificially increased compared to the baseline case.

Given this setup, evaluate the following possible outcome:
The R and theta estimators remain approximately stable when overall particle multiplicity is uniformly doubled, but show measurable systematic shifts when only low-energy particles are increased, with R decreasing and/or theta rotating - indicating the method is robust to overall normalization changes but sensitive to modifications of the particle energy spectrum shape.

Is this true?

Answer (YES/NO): NO